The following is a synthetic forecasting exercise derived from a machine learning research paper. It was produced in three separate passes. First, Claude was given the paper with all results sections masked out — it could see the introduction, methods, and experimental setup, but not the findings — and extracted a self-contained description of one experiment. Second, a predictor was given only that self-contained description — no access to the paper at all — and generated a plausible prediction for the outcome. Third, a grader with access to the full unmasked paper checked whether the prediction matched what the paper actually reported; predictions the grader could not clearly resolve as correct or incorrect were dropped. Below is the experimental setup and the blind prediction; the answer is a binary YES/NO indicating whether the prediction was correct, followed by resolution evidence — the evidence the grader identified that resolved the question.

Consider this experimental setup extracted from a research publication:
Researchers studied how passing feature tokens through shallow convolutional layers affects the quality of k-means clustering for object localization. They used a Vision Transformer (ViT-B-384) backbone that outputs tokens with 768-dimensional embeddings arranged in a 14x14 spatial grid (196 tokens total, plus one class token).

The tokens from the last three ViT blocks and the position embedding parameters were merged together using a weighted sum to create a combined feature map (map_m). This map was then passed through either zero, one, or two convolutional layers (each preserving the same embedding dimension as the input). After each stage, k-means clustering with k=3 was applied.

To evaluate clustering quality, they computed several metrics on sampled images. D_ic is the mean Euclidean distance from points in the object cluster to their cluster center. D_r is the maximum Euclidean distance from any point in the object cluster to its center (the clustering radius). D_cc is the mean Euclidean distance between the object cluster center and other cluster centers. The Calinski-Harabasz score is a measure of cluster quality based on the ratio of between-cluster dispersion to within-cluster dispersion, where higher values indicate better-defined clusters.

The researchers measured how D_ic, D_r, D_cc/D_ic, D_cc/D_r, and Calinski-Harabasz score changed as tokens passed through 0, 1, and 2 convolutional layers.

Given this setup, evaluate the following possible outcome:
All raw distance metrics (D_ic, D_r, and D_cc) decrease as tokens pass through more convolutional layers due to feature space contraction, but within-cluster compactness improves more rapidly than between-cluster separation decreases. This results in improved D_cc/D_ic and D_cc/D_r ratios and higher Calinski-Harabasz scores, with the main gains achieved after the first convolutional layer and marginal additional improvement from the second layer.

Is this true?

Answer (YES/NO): NO